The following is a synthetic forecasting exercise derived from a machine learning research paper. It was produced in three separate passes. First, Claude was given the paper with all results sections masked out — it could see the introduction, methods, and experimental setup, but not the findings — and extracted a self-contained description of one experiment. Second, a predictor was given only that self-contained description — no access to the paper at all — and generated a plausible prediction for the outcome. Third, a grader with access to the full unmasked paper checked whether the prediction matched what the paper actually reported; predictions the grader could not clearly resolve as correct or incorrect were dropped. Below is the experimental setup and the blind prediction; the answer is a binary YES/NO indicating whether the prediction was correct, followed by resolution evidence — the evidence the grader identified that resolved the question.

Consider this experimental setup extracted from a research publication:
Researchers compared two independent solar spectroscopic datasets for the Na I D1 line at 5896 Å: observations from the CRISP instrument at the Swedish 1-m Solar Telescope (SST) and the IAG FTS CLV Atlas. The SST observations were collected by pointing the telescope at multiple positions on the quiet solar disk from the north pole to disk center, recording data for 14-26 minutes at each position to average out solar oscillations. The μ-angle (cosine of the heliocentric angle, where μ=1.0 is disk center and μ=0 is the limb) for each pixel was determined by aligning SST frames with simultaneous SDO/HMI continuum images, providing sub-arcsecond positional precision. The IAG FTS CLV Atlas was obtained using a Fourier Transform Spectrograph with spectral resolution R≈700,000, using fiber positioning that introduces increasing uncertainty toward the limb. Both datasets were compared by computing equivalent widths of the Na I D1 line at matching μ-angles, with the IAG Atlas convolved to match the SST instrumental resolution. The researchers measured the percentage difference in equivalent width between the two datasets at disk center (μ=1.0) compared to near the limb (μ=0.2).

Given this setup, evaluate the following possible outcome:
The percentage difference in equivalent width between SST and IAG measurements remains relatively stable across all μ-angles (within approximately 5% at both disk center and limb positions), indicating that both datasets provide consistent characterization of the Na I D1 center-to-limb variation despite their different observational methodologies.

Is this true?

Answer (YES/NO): YES